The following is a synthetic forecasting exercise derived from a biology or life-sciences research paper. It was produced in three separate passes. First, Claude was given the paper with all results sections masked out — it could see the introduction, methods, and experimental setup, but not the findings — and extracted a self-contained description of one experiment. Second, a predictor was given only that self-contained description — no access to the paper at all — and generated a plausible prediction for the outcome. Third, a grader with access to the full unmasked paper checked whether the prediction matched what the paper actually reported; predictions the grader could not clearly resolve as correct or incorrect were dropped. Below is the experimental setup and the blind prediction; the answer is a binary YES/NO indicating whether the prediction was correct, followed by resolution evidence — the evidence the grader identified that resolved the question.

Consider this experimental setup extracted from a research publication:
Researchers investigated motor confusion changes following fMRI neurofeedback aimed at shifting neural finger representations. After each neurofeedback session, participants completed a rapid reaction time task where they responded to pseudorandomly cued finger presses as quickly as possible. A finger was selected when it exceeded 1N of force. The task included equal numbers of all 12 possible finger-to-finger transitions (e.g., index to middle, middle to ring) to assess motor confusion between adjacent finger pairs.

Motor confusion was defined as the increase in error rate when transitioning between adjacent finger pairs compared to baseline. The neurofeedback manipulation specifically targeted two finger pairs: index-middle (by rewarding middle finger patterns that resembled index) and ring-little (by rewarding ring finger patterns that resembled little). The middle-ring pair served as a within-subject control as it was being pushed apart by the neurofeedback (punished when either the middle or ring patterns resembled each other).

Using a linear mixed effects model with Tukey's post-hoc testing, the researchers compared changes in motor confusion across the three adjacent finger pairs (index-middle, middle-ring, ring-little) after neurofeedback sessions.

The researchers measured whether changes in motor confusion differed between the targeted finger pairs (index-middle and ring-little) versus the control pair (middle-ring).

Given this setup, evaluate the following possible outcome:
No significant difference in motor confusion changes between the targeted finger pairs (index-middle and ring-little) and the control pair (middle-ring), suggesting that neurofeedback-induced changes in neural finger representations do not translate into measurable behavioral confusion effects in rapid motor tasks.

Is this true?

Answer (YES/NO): YES